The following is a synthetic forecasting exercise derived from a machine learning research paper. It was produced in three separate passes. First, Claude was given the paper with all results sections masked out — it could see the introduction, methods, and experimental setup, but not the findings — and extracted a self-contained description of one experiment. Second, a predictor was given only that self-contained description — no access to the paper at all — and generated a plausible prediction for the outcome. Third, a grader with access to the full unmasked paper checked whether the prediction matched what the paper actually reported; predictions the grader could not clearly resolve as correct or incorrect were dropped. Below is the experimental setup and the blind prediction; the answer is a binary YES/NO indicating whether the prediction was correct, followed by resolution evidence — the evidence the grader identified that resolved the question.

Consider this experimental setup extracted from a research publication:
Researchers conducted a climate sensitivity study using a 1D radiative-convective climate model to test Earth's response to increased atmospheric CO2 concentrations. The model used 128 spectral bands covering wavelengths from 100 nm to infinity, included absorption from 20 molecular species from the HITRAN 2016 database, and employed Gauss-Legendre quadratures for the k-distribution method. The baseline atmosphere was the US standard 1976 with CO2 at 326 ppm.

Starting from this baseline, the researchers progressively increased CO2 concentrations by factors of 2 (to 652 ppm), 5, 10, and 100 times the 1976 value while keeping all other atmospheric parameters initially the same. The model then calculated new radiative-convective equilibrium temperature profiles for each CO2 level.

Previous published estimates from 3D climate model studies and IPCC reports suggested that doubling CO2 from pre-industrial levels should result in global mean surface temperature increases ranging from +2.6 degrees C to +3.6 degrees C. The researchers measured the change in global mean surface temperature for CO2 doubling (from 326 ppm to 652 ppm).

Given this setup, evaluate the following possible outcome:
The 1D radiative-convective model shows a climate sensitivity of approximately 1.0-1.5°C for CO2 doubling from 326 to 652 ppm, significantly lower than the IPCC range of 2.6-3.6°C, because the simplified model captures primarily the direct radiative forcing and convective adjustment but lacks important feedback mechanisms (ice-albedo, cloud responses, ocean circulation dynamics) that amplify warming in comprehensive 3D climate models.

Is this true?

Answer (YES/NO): NO